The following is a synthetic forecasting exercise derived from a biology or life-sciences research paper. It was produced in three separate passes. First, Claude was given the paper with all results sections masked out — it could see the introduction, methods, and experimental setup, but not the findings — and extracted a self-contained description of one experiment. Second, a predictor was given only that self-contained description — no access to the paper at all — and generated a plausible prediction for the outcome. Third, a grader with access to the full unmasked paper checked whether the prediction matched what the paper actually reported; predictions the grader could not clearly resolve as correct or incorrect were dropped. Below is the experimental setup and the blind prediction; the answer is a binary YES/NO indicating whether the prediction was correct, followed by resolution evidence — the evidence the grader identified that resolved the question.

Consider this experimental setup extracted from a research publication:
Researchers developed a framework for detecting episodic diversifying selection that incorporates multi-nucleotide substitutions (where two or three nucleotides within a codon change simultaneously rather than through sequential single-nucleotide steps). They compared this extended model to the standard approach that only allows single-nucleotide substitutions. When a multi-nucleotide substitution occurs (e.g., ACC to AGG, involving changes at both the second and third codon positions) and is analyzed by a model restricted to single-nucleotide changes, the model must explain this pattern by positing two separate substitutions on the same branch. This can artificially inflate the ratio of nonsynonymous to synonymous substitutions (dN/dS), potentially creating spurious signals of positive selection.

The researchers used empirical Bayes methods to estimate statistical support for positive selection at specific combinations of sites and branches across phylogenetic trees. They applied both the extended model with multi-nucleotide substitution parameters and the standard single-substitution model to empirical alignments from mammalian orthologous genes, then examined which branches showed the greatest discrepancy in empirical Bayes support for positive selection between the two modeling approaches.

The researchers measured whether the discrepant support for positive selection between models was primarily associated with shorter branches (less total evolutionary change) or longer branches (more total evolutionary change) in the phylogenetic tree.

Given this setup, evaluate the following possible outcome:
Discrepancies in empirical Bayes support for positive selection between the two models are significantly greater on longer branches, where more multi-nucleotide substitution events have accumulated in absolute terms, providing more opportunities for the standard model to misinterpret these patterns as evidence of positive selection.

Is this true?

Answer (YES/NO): NO